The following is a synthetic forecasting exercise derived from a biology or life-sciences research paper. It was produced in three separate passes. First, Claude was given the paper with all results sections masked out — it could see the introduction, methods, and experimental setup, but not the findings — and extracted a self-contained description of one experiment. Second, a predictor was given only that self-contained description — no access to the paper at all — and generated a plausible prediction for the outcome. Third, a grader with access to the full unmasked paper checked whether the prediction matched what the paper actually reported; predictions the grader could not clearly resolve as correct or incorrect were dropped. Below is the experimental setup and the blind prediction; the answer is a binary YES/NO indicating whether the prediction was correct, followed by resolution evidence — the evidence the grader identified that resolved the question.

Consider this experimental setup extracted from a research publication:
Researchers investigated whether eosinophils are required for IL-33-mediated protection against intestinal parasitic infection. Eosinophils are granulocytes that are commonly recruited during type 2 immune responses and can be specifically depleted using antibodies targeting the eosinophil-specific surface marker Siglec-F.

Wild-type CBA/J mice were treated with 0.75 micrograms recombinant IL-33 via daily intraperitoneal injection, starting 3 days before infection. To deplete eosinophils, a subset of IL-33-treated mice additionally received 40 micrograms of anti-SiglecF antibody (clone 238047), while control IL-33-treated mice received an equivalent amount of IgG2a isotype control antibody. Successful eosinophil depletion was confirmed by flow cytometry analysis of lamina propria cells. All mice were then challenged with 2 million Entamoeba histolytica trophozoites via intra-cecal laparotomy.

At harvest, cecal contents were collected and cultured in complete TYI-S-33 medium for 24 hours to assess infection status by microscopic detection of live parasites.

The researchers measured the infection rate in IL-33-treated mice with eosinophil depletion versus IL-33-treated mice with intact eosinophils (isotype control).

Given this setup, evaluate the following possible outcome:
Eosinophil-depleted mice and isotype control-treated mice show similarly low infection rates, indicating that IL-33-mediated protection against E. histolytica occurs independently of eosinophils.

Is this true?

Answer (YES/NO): YES